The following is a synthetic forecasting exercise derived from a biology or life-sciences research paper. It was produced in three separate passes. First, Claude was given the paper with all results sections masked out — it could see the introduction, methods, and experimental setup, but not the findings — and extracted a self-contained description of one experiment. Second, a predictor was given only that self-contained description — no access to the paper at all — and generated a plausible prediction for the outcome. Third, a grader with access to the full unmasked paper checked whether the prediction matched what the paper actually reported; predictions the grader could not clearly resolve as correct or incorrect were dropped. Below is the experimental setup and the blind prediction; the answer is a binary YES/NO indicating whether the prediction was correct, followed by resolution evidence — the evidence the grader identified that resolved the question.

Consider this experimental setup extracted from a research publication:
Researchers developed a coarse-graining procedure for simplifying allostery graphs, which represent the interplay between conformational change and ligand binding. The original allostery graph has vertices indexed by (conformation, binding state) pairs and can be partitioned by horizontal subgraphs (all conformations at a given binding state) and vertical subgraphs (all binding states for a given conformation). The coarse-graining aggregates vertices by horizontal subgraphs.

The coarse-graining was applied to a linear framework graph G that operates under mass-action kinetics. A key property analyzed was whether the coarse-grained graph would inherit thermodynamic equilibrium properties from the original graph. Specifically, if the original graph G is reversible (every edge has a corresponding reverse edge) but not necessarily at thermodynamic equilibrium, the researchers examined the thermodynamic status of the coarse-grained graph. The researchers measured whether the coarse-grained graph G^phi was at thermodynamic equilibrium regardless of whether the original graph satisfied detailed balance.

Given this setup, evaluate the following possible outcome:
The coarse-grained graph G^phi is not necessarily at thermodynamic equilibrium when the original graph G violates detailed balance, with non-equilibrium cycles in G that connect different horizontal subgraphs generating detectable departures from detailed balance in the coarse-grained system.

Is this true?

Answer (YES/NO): NO